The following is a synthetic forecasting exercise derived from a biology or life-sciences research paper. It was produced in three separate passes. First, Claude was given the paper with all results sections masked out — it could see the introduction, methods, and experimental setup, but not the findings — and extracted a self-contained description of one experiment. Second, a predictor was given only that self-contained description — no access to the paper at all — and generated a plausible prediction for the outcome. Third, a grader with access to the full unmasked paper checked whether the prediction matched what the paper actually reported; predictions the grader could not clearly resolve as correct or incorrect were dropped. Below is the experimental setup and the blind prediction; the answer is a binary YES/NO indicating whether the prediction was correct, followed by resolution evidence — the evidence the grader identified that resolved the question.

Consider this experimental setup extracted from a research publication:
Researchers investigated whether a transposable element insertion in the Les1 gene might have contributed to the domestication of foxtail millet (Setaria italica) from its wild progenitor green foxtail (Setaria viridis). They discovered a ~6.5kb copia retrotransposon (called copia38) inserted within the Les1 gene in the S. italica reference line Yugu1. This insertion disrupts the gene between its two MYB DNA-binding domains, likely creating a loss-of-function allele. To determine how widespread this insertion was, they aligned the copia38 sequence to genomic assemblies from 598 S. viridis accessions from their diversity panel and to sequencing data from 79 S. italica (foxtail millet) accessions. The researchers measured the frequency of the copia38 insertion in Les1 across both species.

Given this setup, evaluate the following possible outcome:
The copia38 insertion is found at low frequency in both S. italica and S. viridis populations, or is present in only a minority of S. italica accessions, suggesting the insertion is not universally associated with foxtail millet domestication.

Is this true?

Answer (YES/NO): NO